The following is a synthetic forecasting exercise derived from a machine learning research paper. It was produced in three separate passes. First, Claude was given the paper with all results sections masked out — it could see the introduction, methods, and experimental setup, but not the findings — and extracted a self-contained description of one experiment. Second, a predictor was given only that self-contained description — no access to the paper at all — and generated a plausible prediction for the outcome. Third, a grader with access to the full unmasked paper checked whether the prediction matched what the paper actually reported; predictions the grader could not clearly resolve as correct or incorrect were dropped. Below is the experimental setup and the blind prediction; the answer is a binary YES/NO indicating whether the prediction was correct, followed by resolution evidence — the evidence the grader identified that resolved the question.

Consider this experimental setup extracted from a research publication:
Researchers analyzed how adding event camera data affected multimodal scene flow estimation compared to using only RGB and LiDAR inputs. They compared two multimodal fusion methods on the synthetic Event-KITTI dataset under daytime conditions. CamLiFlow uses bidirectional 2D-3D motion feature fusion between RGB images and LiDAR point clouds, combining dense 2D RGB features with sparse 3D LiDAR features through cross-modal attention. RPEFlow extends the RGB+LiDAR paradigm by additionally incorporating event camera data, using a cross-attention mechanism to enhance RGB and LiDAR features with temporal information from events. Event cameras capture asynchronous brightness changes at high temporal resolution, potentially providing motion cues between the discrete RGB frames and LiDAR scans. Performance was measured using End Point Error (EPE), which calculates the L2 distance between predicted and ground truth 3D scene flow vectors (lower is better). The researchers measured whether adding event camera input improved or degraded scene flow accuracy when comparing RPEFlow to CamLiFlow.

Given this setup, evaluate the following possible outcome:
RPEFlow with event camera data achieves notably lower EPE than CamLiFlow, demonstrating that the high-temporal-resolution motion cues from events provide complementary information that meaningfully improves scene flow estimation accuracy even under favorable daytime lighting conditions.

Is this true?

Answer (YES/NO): NO